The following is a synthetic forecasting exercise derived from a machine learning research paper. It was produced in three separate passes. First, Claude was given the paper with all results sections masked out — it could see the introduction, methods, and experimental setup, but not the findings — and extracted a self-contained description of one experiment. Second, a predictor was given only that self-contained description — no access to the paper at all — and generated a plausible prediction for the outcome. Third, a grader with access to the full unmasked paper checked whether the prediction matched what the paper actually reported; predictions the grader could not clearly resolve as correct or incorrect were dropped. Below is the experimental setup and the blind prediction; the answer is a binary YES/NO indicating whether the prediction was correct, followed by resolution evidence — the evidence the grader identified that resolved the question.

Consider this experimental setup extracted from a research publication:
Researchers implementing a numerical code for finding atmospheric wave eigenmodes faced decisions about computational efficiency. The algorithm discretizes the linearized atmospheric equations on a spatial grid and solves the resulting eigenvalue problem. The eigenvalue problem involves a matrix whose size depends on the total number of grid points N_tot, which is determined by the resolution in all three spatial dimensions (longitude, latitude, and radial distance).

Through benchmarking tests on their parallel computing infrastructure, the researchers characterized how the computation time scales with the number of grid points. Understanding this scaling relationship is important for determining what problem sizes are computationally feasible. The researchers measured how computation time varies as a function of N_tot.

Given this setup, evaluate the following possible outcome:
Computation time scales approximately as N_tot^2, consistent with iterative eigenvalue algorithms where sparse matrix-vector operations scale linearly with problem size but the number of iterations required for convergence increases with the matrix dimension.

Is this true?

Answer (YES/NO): YES